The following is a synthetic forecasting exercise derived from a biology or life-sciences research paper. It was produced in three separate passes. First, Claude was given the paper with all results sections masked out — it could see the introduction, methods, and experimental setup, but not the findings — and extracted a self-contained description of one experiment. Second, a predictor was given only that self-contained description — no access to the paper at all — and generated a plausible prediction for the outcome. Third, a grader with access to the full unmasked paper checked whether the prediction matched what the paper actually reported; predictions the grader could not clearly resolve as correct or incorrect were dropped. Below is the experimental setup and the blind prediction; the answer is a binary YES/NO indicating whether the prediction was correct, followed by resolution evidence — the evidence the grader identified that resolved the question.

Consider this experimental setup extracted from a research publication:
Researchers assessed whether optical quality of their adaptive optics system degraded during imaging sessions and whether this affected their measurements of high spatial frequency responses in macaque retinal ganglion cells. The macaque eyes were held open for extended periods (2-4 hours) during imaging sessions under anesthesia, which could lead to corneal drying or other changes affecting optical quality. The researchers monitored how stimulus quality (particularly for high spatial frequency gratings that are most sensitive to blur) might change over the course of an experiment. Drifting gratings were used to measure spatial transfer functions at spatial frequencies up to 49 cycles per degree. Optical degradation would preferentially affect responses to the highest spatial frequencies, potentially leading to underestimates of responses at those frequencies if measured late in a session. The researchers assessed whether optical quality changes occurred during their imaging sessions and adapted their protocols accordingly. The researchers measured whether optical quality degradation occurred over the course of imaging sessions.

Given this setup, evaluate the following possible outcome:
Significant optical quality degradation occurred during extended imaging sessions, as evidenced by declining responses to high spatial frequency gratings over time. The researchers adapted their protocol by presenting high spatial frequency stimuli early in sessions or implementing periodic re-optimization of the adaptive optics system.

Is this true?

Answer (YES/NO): YES